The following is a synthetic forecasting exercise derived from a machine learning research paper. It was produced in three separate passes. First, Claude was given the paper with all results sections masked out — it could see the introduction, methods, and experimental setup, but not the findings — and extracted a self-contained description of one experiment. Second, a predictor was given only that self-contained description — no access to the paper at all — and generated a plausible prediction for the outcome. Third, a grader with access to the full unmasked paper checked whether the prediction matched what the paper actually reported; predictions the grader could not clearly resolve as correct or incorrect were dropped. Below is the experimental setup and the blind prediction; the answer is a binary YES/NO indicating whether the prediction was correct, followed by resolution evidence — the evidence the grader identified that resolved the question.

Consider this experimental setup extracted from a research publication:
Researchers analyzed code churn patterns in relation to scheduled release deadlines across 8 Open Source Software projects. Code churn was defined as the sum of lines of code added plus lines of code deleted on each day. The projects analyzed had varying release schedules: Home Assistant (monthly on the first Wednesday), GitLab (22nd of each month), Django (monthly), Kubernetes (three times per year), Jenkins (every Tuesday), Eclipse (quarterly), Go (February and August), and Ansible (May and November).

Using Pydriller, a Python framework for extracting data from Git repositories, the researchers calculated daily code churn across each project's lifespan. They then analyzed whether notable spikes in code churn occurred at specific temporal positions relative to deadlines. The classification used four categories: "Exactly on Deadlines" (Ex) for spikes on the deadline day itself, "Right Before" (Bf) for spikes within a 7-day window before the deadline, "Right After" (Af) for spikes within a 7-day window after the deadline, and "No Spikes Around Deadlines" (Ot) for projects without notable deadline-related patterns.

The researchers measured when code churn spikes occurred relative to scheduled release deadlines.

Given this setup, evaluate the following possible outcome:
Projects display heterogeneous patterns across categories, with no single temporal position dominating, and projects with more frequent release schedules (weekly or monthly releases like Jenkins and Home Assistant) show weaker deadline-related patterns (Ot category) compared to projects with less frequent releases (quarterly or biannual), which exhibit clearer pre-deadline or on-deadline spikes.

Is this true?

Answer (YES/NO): NO